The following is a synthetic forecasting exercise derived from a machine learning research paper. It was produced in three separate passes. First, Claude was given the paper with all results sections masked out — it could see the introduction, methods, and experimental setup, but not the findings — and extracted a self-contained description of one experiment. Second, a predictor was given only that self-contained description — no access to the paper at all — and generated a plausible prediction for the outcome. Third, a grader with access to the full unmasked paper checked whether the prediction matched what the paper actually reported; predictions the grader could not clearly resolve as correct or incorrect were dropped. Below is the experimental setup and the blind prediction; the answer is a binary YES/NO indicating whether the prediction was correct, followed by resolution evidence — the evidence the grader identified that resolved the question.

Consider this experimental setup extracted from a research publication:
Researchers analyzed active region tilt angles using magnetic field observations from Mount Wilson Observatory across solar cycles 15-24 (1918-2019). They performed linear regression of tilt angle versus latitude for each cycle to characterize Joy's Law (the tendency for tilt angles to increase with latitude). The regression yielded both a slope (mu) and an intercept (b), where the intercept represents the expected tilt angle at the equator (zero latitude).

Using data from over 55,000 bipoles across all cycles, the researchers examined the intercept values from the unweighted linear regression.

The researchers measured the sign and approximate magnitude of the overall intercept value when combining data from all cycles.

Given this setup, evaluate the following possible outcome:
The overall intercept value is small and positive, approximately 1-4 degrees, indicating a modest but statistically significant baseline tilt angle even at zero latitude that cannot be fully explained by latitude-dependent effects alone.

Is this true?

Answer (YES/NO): NO